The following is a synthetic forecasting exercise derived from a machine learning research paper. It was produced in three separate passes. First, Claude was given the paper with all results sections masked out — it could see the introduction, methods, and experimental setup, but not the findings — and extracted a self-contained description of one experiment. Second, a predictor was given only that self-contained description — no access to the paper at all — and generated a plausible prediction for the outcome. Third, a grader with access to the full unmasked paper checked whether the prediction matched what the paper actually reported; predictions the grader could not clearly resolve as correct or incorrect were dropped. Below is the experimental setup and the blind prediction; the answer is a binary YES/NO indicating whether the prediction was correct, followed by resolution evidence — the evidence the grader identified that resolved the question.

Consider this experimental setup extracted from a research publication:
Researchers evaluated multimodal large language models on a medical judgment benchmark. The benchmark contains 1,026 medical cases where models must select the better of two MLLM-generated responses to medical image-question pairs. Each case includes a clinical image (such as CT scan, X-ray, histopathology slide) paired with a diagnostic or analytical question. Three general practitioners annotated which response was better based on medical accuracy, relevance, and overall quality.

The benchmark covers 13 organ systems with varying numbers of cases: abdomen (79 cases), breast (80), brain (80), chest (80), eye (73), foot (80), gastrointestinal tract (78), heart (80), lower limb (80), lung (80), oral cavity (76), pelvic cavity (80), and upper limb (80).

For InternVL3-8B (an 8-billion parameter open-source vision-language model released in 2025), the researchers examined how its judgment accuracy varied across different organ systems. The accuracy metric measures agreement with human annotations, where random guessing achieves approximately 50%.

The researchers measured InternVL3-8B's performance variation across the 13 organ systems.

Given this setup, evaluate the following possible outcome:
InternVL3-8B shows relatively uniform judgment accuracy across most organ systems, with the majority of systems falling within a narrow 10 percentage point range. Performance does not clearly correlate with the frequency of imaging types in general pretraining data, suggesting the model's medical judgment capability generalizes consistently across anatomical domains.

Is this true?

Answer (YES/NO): NO